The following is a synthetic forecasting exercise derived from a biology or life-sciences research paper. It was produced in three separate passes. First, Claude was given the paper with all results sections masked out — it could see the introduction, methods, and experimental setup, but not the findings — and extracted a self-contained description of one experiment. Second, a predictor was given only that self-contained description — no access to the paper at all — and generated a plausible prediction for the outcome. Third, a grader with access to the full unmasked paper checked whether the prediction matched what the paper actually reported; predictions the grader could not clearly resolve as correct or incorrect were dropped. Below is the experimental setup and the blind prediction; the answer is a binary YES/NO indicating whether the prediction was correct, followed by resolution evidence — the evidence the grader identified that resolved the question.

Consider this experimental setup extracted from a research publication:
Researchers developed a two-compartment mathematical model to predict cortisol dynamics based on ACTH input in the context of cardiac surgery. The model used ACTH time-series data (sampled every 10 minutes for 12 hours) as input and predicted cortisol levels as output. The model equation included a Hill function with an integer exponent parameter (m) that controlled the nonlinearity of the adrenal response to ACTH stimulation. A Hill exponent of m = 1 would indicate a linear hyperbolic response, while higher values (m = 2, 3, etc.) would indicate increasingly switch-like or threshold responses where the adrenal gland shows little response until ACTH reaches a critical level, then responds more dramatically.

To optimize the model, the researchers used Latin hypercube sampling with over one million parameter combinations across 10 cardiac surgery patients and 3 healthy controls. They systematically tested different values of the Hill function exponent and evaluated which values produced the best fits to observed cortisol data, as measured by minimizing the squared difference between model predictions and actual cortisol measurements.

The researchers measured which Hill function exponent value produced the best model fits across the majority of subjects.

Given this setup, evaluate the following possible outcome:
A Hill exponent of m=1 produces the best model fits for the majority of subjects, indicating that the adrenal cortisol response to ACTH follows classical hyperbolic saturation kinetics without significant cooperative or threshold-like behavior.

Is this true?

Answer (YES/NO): NO